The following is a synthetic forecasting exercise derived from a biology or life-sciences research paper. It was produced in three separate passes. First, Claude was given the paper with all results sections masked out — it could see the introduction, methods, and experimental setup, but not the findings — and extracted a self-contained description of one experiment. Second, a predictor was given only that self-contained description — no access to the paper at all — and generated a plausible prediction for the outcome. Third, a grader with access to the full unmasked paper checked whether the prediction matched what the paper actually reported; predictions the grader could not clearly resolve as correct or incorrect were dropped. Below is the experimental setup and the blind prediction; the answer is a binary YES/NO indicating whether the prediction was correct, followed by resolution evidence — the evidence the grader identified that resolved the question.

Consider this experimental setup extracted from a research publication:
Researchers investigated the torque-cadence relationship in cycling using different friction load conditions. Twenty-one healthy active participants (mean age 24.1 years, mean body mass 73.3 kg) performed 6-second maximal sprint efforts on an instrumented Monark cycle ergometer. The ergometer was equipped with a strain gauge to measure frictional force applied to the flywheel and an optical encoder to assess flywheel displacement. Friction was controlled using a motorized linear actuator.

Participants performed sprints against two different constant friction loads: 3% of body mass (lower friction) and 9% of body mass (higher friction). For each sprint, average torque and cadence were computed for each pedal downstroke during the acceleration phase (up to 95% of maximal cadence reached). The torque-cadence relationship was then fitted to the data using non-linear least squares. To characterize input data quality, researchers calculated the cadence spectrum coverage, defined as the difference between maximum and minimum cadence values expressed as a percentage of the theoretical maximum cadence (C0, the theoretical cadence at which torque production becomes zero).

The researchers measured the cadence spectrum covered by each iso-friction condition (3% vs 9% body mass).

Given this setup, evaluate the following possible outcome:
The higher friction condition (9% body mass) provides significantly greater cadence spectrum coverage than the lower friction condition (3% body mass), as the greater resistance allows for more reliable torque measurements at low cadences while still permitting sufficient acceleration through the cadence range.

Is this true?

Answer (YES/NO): NO